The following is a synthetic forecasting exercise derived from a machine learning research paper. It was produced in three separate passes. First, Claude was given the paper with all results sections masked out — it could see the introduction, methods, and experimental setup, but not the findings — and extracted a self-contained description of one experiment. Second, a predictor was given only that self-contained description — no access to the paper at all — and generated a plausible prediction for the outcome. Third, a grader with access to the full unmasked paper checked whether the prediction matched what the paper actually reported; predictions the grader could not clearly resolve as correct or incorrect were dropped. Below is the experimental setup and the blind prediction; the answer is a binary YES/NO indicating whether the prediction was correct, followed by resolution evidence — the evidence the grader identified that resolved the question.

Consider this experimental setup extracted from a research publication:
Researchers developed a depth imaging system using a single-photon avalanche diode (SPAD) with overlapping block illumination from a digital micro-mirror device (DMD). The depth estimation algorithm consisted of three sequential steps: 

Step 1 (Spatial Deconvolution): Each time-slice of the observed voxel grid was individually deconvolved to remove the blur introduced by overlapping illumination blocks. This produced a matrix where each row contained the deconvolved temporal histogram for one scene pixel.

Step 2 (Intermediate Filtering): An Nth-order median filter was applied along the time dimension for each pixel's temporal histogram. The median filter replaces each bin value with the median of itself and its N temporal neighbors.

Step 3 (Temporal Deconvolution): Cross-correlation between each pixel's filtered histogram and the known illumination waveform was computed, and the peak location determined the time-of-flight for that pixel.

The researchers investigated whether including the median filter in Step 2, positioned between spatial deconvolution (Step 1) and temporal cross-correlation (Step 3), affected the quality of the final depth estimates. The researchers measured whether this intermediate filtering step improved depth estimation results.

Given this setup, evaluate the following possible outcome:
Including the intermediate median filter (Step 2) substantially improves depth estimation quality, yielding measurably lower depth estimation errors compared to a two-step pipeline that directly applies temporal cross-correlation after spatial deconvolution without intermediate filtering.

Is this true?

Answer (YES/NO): YES